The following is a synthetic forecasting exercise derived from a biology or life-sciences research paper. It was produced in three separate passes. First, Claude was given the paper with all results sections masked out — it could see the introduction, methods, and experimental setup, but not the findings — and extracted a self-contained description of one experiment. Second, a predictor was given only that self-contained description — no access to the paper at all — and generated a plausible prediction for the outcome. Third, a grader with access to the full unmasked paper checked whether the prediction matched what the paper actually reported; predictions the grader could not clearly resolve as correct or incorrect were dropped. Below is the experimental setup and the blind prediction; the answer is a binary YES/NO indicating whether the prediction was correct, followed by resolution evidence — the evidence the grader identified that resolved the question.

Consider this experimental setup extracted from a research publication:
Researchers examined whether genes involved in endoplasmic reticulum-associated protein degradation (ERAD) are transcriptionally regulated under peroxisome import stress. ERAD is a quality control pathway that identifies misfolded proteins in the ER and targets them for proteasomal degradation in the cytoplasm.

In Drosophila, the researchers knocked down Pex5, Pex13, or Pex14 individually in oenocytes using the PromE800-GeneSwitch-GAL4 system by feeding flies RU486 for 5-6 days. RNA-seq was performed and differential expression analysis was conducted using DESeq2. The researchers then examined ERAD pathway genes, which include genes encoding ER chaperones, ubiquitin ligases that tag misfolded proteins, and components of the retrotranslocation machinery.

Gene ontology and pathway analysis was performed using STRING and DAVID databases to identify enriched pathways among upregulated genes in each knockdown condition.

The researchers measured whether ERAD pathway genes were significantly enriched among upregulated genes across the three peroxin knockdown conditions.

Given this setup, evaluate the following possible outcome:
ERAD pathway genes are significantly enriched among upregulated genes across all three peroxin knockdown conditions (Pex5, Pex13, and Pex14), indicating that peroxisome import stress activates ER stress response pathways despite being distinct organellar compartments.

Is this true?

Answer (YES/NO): NO